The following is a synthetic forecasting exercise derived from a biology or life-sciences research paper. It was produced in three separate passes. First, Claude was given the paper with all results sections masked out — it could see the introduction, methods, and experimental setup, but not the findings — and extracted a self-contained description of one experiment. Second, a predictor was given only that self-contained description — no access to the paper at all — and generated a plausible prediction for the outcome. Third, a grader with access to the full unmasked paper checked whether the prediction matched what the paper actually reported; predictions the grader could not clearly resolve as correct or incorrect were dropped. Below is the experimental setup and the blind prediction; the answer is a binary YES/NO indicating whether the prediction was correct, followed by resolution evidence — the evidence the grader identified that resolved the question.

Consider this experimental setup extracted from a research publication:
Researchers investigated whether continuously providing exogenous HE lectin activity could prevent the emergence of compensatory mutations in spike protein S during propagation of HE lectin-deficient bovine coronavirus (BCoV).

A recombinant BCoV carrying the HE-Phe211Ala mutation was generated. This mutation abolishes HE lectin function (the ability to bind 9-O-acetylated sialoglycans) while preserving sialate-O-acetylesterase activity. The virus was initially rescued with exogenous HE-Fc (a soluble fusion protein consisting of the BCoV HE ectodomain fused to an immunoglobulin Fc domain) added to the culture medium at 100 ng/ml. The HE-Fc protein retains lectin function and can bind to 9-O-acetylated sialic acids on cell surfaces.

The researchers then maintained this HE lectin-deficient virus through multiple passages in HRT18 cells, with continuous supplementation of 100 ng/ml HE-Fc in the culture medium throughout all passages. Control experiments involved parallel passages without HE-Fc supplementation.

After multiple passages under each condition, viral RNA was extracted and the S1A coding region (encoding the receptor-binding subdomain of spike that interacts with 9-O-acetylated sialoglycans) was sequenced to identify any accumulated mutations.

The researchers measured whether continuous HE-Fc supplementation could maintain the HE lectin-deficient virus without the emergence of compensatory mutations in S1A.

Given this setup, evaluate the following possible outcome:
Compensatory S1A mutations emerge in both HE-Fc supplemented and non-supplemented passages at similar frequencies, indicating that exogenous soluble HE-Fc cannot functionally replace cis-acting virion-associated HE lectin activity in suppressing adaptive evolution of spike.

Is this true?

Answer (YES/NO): NO